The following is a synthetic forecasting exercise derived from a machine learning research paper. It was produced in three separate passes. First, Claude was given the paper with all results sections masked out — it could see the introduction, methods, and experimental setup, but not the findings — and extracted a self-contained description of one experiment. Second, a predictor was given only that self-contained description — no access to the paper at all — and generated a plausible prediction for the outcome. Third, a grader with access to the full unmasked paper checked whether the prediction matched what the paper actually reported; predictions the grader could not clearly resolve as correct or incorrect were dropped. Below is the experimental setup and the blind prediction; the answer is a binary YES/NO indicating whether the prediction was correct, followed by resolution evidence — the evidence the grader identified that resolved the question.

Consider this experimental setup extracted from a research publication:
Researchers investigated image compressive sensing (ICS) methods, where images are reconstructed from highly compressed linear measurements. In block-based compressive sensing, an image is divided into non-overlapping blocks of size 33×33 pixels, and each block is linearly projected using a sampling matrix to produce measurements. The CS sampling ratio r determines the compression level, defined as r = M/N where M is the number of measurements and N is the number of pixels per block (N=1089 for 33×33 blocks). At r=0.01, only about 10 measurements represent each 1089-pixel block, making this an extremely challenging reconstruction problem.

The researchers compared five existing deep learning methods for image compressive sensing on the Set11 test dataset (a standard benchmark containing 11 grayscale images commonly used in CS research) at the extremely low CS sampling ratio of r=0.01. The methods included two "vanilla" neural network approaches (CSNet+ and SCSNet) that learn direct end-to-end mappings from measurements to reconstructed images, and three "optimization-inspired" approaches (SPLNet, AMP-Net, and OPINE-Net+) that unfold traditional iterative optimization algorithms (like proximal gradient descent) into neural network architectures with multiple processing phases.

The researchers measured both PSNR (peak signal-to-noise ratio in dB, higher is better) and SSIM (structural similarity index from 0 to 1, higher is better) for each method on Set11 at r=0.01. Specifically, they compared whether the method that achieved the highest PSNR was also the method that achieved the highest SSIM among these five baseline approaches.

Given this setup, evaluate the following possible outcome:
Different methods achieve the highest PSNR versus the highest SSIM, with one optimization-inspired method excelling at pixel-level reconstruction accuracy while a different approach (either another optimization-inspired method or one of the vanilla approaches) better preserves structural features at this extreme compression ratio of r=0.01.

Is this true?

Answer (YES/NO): YES